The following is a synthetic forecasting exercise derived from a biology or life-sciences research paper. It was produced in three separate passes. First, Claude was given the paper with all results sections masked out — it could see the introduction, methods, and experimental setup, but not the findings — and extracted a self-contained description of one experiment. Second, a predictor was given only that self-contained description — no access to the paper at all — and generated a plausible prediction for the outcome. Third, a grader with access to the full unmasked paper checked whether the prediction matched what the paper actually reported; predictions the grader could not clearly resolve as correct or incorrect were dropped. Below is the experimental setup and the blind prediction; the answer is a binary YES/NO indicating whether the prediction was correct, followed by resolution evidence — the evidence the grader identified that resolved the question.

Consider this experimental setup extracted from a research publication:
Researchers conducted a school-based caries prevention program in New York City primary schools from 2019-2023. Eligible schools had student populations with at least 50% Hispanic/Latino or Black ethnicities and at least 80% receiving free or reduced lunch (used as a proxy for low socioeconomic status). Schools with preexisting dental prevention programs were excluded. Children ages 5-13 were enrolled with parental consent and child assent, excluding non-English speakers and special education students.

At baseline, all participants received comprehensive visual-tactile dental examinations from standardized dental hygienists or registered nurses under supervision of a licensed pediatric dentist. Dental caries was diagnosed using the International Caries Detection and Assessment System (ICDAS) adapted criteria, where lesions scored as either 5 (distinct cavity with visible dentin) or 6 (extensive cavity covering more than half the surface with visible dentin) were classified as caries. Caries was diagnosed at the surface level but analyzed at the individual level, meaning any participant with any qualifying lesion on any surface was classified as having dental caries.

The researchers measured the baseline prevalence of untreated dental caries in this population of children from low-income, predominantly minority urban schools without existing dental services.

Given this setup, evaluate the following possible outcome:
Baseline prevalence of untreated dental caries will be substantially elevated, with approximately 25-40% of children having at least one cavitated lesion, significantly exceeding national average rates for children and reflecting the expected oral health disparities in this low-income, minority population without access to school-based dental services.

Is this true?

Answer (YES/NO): YES